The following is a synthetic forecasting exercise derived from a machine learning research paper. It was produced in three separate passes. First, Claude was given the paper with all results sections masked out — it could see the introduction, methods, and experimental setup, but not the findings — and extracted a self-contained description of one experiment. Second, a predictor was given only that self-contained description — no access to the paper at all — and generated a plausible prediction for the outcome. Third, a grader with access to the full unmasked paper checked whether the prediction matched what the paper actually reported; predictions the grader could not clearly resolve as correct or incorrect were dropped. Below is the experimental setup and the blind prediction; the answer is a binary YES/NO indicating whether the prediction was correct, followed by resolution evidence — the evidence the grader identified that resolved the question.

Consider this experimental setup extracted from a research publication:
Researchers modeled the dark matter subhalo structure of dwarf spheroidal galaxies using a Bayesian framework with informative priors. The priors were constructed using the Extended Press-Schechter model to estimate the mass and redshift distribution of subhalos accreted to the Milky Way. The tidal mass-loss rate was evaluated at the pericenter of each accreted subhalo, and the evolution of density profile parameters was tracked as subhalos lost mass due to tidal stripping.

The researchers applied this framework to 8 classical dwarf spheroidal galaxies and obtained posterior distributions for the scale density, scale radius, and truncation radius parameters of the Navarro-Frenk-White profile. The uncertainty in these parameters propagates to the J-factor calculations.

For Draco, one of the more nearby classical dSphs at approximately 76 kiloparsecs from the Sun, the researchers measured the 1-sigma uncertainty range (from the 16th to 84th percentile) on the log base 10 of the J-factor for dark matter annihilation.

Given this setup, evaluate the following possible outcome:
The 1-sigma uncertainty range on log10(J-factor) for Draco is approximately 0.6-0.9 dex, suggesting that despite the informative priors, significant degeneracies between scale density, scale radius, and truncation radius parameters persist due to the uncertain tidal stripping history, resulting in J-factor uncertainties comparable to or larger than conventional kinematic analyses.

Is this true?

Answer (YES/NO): NO